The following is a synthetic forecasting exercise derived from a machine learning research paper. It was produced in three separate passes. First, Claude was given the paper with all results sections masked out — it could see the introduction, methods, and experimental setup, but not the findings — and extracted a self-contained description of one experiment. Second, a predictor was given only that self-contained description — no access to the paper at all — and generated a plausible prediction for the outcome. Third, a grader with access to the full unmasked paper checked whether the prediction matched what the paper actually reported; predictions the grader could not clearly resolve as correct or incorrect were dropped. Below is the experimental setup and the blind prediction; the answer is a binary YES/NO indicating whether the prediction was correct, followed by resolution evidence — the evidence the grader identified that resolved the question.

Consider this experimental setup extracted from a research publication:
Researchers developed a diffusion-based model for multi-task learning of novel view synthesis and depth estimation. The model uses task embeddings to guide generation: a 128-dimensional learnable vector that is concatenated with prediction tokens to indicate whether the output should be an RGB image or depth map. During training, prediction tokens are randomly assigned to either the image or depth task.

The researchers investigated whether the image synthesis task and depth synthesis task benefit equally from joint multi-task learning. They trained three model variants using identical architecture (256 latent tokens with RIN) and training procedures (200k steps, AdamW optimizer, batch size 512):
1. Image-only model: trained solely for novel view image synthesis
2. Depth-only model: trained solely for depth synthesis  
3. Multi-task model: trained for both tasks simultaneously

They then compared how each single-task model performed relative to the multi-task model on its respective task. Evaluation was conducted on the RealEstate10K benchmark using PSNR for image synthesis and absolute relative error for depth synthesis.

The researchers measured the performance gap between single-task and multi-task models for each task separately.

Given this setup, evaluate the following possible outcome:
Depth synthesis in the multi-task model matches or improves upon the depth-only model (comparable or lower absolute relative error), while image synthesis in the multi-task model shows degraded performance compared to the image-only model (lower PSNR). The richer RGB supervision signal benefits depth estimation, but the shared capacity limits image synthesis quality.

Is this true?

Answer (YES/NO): NO